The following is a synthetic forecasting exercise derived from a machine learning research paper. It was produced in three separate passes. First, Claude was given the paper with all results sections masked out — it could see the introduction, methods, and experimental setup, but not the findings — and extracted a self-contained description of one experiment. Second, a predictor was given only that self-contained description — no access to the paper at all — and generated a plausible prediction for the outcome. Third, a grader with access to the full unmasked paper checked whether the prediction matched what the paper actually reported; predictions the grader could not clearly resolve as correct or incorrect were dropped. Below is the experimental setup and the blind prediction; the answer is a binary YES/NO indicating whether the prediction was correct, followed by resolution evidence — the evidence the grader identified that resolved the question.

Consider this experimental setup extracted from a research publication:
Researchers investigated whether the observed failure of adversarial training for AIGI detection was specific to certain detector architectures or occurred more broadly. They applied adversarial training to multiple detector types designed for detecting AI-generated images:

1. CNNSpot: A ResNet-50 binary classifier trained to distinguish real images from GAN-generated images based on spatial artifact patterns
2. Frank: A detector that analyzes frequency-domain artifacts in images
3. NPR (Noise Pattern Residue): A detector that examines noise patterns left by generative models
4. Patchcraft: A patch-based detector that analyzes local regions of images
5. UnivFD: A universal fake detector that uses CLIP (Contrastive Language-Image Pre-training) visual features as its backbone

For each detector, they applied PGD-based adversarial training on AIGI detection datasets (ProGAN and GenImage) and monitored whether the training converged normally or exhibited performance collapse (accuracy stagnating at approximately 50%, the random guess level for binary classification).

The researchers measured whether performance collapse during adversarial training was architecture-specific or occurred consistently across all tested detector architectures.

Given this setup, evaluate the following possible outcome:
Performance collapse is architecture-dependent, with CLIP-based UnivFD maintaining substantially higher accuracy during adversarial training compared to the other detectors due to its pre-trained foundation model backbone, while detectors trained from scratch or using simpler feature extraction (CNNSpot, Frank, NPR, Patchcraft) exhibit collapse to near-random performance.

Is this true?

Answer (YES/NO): NO